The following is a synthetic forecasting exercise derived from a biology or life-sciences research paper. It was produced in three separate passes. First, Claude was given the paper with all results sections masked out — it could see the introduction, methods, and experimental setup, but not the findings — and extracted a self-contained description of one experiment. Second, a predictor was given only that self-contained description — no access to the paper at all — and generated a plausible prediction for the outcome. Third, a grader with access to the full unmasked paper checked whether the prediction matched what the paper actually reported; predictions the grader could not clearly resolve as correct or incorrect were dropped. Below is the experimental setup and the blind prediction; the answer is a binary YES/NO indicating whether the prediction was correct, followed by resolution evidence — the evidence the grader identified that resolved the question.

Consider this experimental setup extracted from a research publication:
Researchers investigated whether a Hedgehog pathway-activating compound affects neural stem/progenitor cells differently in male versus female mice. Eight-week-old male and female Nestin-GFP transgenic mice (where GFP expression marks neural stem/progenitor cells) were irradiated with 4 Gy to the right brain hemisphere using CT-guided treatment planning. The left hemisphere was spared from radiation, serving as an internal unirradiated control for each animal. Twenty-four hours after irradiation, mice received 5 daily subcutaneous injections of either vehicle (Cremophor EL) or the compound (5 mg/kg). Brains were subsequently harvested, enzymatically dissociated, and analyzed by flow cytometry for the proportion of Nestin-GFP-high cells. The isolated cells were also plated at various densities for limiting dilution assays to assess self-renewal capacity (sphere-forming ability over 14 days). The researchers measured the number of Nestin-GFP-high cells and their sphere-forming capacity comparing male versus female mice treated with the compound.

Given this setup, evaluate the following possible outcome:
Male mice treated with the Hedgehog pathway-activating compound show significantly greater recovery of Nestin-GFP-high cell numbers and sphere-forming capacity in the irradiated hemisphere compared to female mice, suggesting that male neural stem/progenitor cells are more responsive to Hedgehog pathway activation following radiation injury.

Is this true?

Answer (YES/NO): NO